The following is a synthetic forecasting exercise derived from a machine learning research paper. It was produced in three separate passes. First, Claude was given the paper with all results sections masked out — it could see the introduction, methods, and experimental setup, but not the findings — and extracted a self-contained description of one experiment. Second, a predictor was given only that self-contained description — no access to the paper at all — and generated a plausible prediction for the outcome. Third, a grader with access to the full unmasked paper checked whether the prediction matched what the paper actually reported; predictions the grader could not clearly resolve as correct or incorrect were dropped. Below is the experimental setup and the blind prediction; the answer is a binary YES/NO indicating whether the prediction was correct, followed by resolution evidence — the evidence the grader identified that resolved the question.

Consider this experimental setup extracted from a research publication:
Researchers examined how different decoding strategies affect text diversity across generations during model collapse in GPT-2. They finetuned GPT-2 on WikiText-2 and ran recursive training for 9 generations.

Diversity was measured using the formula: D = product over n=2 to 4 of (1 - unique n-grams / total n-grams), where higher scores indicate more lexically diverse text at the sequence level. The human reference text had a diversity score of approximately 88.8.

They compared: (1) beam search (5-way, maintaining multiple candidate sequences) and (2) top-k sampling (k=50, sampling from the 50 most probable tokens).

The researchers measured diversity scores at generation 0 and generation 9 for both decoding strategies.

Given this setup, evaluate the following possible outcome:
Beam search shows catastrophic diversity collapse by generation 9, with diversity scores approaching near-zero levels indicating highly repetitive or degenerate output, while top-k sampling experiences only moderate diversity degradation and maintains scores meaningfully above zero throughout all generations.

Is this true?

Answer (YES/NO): NO